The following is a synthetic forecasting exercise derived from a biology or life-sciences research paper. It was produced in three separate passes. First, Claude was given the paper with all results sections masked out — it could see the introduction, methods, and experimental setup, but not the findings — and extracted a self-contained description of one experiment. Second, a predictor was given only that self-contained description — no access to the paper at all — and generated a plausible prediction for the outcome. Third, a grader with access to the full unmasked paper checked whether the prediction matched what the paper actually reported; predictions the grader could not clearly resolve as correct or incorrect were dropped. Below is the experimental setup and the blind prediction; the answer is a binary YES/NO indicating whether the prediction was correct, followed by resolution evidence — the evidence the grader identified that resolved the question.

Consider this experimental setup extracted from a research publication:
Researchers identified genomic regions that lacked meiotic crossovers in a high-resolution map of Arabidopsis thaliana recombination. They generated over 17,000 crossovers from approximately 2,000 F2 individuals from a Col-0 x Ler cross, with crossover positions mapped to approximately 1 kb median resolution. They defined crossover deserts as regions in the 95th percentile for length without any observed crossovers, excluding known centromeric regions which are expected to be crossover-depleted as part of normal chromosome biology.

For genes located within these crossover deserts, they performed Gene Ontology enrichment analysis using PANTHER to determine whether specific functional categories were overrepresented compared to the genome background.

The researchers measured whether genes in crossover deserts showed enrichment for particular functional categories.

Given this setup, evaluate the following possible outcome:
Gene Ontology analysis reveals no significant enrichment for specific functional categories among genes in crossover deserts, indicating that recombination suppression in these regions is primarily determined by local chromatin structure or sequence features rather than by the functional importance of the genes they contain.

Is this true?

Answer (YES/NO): NO